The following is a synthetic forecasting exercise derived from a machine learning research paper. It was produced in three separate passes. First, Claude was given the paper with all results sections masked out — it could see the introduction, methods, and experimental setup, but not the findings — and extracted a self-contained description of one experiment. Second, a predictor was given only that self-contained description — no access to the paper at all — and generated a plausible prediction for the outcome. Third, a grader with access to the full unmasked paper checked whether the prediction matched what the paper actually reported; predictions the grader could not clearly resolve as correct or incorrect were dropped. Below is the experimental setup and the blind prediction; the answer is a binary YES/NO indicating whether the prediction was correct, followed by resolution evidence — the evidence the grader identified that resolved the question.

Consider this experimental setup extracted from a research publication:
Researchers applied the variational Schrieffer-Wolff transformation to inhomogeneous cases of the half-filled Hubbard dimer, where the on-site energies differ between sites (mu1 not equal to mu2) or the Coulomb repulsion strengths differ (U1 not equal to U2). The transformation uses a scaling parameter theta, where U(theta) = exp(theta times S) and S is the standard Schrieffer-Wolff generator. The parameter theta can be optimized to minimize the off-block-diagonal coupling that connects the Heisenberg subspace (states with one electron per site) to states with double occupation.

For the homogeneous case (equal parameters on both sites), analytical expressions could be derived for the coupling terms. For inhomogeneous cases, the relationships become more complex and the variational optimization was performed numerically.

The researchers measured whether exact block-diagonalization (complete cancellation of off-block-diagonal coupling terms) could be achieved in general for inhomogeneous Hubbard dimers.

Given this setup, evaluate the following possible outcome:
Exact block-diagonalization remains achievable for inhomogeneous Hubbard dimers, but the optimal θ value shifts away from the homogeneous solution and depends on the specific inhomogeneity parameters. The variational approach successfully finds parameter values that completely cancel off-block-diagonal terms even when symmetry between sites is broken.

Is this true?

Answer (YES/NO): NO